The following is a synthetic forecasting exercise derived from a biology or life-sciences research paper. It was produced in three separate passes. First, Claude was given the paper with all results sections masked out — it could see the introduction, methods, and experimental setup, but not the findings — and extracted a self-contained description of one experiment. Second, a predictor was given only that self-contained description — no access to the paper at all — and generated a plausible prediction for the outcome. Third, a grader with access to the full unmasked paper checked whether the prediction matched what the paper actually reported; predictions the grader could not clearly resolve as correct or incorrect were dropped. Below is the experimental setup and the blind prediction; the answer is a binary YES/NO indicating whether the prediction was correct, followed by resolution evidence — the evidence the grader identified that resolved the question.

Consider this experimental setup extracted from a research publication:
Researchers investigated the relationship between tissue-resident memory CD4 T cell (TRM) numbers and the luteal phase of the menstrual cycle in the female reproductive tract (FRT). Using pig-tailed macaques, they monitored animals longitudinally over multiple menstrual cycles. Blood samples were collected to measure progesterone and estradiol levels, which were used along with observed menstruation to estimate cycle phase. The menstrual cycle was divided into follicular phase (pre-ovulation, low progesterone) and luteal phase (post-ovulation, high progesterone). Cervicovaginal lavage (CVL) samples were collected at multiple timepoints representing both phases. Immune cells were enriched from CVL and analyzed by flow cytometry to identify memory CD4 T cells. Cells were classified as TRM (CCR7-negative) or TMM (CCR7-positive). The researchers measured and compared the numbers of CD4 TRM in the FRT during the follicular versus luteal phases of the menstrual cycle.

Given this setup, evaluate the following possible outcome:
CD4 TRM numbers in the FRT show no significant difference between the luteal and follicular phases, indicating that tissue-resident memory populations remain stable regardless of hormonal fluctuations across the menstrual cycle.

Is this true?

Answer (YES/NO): YES